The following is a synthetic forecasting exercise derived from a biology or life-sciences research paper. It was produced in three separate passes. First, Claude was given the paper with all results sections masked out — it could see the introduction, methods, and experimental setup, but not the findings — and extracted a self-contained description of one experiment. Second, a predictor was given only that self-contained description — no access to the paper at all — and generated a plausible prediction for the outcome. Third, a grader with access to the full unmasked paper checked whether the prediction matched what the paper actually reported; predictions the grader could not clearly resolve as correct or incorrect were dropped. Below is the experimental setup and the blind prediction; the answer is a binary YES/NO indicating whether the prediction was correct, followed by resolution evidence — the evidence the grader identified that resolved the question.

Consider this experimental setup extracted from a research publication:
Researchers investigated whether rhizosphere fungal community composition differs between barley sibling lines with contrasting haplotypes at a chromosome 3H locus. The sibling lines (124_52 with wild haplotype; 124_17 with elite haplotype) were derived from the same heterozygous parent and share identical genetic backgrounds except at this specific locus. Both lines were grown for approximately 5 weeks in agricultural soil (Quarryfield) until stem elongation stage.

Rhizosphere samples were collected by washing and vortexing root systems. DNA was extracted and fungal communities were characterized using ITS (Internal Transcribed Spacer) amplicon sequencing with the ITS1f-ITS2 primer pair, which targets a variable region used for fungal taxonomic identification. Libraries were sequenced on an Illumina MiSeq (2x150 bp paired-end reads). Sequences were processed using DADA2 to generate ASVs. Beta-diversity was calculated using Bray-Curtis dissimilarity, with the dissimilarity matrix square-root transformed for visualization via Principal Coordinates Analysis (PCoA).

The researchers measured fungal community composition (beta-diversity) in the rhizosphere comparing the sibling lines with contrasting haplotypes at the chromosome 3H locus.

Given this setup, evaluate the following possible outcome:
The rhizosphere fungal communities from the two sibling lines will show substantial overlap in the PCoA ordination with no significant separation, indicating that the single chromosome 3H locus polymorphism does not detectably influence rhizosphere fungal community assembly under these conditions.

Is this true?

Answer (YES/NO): YES